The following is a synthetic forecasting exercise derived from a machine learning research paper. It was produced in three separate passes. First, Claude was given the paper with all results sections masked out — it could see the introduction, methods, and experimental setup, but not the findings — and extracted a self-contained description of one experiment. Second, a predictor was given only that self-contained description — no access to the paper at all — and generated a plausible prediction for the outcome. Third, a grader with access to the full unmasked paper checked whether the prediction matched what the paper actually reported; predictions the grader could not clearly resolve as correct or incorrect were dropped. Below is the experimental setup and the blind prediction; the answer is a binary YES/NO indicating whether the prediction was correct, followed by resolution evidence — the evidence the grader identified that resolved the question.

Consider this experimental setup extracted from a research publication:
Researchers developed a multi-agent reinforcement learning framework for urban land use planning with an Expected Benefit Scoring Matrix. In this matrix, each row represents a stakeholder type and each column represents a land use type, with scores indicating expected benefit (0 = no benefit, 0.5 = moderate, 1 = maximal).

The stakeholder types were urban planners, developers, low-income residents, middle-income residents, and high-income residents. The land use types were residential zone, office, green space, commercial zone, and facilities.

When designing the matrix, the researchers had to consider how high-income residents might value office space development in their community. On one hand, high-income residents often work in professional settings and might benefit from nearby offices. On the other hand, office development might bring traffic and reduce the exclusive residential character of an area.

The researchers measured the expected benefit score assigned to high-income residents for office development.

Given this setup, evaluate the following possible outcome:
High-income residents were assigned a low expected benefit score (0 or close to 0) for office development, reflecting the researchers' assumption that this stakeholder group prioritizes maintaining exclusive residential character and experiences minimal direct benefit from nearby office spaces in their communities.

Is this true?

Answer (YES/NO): YES